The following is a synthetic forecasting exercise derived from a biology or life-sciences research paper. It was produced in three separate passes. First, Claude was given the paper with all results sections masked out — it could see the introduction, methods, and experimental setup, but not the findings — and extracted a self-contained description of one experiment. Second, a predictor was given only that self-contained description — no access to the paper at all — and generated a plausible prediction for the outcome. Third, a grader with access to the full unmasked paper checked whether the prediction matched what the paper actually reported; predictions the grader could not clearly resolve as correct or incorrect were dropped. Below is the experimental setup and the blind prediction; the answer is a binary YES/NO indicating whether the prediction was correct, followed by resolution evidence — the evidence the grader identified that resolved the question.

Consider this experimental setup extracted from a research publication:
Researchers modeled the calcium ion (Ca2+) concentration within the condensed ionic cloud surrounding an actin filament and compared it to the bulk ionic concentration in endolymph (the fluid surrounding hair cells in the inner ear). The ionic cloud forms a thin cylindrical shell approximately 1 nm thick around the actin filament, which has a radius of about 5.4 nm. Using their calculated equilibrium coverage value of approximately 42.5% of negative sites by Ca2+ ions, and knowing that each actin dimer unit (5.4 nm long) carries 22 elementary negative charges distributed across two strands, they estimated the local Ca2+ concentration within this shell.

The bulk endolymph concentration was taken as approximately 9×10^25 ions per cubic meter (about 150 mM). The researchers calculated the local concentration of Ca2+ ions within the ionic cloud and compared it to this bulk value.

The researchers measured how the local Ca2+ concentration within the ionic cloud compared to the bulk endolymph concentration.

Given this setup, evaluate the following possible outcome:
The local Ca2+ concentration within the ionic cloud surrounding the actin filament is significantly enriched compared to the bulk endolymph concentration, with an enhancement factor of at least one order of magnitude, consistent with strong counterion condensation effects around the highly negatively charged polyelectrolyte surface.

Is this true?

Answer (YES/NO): NO